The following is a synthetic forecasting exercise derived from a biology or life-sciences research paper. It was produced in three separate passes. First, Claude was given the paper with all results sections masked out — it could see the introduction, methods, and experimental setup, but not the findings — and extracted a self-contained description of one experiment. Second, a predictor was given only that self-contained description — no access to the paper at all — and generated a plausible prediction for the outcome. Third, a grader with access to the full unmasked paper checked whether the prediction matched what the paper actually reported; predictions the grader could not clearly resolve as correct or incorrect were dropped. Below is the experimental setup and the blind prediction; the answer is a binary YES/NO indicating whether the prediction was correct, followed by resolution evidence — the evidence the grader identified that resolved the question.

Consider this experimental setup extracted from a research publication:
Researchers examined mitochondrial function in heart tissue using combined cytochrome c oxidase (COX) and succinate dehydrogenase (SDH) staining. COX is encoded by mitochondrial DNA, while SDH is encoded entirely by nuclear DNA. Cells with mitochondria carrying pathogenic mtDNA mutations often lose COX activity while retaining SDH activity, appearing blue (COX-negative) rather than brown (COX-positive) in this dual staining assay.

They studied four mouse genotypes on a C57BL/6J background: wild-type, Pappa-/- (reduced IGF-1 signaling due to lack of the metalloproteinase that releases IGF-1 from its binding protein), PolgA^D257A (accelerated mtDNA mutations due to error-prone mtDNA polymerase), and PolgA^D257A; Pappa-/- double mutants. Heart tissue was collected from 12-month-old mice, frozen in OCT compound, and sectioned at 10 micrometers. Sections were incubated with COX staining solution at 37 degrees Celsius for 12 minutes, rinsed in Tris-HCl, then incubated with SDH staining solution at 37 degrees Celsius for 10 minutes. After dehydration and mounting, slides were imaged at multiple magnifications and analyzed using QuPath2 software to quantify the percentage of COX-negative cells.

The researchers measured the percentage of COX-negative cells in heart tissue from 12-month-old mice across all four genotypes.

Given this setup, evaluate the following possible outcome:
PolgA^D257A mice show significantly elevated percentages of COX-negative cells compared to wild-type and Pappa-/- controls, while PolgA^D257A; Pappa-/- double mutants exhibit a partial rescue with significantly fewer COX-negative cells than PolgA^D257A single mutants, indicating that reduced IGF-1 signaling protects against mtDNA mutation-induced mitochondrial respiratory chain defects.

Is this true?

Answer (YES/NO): YES